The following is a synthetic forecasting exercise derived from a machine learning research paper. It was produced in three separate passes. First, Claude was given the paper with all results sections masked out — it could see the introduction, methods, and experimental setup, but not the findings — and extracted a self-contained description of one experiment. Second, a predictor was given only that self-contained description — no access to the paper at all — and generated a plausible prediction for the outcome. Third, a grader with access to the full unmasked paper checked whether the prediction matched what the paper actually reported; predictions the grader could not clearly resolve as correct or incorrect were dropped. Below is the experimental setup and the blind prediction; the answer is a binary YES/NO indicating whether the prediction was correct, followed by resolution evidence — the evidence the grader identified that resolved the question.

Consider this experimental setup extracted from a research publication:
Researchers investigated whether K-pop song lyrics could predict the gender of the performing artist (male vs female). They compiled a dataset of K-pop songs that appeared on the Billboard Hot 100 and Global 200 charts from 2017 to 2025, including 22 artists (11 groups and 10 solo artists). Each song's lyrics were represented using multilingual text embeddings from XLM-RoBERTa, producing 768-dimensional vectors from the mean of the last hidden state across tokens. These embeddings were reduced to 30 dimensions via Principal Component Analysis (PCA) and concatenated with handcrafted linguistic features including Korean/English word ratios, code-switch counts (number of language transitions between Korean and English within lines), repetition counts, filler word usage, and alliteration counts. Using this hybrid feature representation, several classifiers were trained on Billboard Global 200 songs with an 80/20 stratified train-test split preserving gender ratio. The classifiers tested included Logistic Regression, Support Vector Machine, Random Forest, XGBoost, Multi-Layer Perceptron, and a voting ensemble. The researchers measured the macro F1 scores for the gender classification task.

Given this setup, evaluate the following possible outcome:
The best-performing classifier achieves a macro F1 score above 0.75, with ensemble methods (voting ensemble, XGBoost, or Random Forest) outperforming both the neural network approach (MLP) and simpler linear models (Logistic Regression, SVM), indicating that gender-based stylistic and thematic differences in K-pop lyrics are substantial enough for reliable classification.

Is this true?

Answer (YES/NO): NO